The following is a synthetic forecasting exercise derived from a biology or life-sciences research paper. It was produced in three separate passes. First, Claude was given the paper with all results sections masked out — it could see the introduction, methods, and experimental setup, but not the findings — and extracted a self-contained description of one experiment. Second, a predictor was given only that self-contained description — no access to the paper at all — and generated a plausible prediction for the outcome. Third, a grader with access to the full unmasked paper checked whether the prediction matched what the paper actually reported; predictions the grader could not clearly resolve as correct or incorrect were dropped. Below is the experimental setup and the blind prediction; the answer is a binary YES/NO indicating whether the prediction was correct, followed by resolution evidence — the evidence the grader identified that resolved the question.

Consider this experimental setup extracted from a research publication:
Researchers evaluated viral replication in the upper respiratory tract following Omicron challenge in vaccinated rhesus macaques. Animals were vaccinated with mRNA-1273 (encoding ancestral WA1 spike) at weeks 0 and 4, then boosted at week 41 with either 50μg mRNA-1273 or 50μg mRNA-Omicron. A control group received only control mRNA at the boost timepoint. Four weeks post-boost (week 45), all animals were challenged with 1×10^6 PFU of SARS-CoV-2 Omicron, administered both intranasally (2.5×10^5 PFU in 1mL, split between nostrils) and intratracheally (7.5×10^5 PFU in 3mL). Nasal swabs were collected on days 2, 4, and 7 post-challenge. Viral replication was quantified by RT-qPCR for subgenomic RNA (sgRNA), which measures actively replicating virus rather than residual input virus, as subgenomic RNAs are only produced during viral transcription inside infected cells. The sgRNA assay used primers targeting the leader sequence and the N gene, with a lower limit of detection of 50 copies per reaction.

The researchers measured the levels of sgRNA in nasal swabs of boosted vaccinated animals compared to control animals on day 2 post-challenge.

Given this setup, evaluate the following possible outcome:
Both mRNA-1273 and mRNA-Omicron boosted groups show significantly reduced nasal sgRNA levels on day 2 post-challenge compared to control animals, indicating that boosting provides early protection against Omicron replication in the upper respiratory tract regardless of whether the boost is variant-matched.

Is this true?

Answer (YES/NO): NO